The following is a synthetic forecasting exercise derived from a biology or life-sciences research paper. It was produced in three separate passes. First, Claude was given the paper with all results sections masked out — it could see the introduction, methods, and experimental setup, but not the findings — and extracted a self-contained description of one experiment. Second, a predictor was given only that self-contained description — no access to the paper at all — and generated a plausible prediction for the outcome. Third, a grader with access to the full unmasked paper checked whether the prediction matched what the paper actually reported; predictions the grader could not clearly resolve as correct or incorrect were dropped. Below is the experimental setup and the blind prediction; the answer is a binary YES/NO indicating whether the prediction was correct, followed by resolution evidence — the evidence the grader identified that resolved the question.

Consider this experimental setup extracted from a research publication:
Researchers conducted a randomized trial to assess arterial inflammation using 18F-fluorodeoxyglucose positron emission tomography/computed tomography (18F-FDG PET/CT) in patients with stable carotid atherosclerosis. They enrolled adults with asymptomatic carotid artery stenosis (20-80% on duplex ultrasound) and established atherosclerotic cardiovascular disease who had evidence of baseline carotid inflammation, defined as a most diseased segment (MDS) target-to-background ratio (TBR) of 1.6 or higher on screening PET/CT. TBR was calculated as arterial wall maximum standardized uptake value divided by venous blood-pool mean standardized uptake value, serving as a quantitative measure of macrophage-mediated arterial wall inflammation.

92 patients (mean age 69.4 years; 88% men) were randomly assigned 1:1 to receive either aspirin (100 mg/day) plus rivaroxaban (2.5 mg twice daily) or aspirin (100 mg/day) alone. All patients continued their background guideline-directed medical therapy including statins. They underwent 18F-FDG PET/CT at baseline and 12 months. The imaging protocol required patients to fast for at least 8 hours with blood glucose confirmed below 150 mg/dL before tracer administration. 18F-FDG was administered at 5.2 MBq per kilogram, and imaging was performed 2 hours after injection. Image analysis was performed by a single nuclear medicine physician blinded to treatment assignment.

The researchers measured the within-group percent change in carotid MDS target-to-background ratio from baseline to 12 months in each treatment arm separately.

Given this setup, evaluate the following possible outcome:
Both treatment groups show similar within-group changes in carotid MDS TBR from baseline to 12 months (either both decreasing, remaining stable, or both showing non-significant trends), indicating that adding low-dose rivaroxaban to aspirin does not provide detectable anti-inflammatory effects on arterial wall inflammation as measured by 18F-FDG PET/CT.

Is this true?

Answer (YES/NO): YES